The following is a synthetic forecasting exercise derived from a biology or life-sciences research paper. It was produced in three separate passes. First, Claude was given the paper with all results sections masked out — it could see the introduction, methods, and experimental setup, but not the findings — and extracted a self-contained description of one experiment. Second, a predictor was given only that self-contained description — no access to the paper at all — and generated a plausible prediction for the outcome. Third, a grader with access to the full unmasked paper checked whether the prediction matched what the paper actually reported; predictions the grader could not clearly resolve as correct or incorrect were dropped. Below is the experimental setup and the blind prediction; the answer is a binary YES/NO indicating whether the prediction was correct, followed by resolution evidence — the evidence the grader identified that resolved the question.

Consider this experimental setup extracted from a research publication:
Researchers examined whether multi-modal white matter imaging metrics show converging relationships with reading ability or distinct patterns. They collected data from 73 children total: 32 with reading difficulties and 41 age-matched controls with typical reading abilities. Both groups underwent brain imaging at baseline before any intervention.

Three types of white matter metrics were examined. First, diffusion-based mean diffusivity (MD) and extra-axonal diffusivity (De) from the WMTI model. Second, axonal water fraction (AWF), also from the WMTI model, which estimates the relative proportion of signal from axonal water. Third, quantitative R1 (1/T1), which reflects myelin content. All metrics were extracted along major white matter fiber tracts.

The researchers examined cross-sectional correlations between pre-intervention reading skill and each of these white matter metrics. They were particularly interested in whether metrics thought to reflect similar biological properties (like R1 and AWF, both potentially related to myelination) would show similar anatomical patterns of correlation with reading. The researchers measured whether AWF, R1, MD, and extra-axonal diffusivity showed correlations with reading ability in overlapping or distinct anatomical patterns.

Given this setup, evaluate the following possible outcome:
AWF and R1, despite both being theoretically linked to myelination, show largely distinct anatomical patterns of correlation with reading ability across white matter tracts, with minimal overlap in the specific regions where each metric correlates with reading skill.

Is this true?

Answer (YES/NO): YES